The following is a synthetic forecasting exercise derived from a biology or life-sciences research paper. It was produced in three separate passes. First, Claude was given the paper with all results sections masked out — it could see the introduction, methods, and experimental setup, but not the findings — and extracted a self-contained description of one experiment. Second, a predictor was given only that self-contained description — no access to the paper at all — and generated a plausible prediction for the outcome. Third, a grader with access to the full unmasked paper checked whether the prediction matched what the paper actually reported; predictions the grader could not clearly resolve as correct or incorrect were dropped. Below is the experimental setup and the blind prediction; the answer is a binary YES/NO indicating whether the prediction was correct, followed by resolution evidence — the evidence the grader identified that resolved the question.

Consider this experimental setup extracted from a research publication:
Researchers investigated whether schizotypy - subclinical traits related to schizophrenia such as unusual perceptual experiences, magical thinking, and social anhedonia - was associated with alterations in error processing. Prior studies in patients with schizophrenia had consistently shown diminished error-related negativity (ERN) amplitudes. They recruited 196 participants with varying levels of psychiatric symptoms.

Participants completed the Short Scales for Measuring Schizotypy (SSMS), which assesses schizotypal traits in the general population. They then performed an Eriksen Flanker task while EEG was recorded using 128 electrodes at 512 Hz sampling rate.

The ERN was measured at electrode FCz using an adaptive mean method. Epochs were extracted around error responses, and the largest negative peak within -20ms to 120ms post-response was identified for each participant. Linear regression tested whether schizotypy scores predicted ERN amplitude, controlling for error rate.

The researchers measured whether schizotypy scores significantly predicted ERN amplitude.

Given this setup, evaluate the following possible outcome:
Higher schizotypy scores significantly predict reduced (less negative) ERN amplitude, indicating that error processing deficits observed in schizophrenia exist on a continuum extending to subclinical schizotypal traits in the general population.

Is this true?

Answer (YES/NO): NO